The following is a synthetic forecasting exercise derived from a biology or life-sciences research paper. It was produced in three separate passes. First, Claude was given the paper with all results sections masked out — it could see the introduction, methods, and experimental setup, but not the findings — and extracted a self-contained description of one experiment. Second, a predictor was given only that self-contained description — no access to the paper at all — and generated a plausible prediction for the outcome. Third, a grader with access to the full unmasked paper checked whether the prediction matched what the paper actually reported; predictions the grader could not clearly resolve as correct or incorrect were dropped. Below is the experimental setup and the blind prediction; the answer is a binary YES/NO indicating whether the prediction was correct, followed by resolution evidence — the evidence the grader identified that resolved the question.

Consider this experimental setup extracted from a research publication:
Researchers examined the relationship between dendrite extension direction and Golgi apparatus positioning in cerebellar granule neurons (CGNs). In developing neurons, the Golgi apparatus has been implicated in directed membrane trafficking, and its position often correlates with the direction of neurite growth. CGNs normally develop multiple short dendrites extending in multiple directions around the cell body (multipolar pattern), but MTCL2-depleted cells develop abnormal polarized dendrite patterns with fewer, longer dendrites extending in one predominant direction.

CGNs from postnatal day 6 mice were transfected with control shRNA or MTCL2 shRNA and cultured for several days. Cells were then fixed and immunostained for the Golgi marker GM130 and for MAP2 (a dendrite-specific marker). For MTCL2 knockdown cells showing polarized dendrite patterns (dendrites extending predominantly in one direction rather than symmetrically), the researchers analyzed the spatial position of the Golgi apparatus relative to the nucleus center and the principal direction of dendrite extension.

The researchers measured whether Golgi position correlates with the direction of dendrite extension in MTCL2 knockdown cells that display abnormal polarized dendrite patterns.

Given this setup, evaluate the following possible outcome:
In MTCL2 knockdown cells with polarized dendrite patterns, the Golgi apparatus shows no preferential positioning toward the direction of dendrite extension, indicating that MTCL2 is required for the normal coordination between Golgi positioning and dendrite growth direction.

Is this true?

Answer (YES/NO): NO